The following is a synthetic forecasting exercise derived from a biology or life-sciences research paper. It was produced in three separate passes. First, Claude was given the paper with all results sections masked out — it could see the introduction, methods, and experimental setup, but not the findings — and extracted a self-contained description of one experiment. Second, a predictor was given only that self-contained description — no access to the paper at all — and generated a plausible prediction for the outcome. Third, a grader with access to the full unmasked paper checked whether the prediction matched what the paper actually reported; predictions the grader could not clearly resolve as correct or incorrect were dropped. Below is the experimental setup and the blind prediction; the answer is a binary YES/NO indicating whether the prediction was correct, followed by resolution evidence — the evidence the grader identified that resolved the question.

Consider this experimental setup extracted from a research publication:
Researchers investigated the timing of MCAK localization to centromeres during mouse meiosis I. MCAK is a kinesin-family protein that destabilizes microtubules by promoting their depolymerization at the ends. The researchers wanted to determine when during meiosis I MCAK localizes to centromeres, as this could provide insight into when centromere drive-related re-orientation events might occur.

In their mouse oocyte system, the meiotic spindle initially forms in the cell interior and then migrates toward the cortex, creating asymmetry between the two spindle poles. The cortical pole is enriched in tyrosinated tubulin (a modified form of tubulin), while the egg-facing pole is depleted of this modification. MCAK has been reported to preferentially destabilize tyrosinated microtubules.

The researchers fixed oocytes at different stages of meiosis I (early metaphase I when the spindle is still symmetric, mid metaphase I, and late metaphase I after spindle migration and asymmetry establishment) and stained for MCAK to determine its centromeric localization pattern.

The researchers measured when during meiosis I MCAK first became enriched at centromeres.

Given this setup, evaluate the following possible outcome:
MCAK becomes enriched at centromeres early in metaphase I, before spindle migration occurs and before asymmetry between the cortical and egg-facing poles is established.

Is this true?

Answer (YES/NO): NO